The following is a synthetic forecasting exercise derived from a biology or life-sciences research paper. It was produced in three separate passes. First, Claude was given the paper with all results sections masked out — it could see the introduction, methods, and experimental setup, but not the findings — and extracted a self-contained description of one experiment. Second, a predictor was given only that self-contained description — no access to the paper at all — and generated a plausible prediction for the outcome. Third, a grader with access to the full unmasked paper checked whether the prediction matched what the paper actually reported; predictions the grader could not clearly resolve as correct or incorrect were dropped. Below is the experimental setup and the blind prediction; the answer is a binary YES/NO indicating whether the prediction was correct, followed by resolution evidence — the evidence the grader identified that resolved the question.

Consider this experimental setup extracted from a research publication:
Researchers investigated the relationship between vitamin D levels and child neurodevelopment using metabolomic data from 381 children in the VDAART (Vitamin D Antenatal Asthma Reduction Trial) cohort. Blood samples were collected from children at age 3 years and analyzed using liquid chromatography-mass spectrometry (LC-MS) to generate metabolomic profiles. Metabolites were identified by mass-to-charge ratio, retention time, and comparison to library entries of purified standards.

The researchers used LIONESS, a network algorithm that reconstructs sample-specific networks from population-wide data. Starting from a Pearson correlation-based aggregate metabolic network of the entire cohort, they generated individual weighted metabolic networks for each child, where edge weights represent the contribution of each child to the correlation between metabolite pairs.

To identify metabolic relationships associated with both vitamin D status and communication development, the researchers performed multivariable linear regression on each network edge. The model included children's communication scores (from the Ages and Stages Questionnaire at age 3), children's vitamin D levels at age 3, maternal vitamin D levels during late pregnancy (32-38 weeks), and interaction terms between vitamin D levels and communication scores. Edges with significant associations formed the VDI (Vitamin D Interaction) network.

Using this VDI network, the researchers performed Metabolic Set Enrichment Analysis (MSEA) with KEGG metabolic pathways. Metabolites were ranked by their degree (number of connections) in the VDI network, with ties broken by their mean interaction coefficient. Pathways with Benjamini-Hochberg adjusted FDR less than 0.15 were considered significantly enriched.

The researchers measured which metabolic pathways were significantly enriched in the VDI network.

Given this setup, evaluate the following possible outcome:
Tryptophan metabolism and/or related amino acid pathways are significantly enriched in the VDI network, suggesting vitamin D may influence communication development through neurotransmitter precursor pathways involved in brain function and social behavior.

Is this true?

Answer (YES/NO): YES